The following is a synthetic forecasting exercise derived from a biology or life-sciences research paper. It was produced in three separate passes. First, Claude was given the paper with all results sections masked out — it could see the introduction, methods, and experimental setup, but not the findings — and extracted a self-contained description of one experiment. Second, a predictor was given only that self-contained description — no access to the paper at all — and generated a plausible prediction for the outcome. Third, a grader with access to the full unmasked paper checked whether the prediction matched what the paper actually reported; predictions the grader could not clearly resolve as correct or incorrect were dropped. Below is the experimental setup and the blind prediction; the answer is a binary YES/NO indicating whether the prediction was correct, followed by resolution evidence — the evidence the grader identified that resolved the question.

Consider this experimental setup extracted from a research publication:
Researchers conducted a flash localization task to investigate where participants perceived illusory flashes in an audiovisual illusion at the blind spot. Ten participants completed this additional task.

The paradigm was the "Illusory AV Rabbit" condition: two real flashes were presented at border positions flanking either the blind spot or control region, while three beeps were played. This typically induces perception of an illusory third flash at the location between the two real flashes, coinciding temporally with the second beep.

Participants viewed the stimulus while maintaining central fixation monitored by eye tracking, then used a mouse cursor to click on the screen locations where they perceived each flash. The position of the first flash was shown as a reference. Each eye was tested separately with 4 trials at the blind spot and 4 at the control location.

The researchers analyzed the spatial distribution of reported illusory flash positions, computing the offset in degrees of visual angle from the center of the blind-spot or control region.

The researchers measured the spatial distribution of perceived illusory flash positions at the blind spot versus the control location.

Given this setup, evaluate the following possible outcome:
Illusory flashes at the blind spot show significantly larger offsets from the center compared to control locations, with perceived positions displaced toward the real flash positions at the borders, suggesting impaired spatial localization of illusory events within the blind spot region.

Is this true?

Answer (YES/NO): NO